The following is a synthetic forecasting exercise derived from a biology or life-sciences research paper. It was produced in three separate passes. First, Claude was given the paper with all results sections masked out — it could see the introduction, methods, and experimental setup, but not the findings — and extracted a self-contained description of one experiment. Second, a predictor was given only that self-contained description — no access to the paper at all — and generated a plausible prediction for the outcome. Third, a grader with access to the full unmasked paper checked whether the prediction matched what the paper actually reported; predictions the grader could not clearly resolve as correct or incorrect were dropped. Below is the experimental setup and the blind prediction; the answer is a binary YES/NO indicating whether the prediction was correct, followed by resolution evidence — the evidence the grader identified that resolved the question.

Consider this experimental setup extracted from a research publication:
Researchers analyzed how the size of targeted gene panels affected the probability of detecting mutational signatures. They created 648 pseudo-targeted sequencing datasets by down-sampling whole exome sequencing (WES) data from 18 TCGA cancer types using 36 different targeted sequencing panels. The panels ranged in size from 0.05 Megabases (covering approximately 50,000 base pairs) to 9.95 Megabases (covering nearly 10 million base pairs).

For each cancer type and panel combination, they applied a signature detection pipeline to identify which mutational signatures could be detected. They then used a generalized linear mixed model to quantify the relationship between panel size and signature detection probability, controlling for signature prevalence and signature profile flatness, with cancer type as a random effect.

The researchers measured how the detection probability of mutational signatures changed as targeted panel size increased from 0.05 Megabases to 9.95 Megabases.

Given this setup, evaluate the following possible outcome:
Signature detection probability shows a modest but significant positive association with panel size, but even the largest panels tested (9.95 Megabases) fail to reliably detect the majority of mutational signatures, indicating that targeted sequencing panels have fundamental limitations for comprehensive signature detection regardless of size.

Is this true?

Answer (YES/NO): NO